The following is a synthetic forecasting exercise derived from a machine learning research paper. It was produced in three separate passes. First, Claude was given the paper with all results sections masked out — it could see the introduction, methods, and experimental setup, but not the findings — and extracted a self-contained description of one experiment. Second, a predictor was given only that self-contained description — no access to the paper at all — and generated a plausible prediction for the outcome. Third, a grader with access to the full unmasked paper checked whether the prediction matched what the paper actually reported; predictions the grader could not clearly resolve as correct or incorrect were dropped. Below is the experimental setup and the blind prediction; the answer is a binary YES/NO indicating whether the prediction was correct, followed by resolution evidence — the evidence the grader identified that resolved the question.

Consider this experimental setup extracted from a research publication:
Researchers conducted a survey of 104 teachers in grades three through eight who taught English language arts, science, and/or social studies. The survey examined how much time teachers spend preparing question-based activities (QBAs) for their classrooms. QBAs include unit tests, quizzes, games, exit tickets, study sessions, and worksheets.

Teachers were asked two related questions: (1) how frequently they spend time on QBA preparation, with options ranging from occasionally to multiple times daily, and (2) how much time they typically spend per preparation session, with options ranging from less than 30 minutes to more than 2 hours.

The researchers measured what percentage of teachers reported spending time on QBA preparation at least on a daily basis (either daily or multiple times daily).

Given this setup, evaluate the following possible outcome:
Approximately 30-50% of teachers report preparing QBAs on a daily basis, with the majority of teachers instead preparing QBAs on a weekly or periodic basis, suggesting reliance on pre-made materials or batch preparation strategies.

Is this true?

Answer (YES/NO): NO